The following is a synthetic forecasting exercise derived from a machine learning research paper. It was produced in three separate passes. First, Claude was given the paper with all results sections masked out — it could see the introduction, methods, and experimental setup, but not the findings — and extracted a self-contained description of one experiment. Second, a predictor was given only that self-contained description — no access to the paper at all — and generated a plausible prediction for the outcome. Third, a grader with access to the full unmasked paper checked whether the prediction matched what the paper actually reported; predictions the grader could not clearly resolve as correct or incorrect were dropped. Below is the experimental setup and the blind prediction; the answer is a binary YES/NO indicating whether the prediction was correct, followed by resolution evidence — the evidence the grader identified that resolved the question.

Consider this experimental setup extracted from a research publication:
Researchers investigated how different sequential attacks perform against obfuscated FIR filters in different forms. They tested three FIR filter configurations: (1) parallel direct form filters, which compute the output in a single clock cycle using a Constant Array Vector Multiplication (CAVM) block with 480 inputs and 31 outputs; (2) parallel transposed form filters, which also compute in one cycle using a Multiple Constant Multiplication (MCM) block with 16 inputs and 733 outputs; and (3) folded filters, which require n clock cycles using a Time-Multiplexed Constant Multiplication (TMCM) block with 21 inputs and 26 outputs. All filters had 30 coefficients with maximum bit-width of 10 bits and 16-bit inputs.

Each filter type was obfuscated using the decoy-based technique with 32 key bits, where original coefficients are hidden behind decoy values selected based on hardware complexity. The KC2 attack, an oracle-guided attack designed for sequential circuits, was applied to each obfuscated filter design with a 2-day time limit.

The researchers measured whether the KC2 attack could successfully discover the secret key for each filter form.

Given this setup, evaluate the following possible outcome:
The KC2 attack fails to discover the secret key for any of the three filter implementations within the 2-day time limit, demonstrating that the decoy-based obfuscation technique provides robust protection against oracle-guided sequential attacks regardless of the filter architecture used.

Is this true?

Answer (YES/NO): NO